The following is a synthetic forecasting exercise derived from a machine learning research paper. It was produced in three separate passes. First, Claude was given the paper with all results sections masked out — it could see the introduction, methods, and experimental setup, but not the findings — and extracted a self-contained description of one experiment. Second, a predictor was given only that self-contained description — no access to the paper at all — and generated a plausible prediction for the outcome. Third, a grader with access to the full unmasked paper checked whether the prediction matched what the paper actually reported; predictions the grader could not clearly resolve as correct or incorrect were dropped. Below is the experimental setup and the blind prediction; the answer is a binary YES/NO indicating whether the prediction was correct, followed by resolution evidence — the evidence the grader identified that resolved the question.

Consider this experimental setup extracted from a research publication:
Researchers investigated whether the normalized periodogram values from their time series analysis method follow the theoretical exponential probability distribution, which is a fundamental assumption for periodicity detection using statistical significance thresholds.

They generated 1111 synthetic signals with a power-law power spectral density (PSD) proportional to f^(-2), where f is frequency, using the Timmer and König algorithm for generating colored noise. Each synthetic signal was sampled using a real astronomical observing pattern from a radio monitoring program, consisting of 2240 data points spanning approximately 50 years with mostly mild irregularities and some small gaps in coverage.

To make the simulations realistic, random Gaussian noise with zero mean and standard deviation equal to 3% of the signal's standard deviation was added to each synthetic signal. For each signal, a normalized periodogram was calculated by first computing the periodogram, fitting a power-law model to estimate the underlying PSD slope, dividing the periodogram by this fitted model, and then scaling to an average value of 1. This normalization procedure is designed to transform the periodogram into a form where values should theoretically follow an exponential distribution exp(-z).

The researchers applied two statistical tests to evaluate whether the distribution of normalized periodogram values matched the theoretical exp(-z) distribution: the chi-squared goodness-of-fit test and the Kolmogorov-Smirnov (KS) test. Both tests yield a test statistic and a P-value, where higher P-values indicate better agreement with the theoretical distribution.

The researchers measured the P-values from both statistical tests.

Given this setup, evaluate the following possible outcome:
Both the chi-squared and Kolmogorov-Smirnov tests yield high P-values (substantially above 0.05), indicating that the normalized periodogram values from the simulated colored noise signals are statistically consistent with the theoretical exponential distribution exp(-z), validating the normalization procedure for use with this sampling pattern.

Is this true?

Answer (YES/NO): YES